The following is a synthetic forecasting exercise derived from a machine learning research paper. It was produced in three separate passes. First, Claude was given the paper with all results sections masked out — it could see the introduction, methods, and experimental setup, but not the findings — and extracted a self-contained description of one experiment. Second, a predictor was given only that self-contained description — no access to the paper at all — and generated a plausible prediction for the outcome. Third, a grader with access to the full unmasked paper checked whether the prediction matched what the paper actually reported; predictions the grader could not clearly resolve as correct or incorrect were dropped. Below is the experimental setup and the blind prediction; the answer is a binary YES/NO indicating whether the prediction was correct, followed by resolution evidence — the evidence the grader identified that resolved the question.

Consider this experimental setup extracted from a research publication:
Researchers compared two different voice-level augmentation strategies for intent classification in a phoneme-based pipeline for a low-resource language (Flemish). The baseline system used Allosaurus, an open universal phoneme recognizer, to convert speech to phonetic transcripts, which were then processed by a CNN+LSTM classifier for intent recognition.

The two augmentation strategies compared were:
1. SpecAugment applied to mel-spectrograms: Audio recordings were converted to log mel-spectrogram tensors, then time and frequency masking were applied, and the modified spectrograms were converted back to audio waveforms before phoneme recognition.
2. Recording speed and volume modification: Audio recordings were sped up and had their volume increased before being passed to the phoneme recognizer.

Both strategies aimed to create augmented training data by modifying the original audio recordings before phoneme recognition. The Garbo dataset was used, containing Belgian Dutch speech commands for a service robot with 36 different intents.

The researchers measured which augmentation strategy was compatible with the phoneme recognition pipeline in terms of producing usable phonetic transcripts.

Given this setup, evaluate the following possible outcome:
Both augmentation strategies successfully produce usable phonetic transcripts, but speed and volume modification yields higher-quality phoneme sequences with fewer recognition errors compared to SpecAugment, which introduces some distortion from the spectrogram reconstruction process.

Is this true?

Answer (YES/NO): NO